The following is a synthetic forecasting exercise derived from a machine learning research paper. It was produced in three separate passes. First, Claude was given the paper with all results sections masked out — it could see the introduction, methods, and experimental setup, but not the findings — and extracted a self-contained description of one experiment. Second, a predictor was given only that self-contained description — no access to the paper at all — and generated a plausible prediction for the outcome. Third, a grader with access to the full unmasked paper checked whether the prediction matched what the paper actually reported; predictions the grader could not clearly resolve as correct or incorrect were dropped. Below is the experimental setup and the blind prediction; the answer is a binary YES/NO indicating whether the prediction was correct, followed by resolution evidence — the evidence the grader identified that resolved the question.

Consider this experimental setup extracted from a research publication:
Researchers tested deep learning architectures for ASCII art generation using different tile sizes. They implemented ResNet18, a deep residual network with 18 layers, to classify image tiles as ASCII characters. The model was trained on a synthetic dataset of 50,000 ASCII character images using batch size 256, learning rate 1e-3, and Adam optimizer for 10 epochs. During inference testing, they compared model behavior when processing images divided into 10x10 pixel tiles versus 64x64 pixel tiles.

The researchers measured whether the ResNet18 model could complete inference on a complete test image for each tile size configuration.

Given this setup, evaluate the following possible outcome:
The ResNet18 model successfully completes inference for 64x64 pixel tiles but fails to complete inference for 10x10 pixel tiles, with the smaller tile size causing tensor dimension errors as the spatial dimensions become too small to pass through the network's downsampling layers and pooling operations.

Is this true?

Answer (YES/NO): NO